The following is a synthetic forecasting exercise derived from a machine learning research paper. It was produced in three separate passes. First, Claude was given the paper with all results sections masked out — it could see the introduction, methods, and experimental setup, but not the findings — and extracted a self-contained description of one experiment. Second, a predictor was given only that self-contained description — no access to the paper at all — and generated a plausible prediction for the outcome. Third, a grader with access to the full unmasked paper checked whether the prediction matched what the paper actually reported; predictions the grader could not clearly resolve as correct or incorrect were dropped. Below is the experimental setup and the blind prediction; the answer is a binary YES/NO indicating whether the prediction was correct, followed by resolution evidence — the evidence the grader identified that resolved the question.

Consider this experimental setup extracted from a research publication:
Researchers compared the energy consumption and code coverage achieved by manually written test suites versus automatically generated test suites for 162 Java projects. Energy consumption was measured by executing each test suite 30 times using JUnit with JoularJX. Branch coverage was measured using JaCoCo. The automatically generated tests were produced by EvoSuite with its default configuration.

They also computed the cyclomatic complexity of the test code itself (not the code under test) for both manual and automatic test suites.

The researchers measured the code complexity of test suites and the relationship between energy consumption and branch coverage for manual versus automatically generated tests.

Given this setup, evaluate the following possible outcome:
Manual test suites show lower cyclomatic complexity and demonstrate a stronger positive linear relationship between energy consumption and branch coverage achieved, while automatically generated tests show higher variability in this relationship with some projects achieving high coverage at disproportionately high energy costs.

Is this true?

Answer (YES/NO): NO